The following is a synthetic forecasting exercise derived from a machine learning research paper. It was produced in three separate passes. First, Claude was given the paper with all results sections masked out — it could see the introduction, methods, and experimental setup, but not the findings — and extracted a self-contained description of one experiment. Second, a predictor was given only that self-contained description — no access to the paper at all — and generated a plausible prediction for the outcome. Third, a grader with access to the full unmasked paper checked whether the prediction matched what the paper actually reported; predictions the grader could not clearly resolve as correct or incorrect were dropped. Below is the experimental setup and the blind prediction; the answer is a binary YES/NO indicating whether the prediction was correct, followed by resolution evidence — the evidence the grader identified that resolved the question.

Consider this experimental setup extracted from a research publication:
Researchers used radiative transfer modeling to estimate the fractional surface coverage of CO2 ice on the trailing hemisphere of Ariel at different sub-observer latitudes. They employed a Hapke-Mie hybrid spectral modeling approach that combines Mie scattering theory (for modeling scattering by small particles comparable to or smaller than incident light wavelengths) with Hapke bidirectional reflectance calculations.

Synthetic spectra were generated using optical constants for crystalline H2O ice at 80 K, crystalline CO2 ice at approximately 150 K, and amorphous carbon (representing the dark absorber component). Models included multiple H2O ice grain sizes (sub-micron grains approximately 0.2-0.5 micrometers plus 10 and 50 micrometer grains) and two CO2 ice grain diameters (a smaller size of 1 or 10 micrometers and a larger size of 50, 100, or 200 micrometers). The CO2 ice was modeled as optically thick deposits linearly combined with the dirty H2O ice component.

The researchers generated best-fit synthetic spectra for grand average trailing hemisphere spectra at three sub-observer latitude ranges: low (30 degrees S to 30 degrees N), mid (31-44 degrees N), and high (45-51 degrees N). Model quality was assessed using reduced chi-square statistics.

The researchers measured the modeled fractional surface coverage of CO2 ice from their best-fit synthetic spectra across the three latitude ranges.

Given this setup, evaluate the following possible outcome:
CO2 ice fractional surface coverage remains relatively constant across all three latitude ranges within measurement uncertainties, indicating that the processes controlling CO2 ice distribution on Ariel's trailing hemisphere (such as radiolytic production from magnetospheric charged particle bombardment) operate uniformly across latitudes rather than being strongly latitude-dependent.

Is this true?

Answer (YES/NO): NO